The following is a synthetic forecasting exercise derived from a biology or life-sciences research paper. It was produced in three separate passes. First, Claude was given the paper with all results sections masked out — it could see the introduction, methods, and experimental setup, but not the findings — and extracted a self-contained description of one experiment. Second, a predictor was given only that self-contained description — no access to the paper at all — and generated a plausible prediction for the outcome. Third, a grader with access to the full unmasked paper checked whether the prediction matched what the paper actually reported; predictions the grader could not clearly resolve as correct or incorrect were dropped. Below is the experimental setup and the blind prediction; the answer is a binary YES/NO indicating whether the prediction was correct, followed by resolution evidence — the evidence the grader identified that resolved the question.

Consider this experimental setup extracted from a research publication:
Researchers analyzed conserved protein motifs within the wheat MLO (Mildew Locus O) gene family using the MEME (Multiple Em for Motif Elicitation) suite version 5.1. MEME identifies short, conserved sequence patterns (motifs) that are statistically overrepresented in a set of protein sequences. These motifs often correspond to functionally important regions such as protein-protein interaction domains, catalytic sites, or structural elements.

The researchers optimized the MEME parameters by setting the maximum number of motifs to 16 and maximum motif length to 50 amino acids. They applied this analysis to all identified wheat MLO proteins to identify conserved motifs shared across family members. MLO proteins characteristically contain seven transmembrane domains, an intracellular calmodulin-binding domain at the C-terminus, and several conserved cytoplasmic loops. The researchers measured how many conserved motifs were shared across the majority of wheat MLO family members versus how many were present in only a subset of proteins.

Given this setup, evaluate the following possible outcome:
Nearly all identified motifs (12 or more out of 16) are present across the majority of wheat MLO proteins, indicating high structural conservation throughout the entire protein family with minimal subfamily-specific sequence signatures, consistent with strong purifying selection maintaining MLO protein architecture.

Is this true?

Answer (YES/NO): NO